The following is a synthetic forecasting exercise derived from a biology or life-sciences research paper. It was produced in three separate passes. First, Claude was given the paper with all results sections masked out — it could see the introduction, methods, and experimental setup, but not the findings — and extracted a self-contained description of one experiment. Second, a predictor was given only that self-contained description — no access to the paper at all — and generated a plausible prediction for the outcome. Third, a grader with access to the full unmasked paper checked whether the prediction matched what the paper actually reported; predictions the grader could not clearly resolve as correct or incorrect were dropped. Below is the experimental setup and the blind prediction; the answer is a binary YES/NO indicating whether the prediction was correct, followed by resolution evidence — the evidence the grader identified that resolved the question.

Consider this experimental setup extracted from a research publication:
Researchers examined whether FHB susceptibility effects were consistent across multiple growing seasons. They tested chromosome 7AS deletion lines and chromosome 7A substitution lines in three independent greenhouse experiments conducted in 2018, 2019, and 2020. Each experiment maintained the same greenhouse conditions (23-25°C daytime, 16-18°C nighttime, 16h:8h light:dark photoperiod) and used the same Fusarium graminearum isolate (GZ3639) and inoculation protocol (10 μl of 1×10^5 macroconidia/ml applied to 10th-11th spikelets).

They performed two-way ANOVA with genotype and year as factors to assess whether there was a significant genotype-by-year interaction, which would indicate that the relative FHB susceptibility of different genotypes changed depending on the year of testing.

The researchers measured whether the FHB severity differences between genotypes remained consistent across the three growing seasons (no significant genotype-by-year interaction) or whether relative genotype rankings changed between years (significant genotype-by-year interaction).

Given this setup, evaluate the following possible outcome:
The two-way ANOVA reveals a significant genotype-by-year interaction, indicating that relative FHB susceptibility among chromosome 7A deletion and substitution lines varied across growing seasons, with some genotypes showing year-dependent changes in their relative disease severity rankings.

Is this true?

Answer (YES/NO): YES